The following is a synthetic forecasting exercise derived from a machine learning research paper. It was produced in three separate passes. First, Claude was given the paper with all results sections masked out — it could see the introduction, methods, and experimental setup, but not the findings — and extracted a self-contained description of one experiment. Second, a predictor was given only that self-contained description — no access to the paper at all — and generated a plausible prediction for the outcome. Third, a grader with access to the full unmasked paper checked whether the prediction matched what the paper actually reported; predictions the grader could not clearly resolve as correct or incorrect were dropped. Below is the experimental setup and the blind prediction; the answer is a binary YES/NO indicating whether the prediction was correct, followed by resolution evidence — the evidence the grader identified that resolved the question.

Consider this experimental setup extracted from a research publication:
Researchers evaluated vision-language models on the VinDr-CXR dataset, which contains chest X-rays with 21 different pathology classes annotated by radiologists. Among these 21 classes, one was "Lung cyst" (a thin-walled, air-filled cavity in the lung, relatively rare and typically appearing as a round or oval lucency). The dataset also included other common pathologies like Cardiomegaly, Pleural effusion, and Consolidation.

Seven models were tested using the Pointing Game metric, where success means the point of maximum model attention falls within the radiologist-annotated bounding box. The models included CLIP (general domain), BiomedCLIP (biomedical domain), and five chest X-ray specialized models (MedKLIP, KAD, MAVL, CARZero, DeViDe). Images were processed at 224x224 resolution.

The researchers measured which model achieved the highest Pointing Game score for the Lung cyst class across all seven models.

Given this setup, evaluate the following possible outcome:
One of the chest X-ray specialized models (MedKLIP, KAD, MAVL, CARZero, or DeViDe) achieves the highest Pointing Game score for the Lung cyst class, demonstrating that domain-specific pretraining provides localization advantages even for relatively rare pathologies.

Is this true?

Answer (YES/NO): NO